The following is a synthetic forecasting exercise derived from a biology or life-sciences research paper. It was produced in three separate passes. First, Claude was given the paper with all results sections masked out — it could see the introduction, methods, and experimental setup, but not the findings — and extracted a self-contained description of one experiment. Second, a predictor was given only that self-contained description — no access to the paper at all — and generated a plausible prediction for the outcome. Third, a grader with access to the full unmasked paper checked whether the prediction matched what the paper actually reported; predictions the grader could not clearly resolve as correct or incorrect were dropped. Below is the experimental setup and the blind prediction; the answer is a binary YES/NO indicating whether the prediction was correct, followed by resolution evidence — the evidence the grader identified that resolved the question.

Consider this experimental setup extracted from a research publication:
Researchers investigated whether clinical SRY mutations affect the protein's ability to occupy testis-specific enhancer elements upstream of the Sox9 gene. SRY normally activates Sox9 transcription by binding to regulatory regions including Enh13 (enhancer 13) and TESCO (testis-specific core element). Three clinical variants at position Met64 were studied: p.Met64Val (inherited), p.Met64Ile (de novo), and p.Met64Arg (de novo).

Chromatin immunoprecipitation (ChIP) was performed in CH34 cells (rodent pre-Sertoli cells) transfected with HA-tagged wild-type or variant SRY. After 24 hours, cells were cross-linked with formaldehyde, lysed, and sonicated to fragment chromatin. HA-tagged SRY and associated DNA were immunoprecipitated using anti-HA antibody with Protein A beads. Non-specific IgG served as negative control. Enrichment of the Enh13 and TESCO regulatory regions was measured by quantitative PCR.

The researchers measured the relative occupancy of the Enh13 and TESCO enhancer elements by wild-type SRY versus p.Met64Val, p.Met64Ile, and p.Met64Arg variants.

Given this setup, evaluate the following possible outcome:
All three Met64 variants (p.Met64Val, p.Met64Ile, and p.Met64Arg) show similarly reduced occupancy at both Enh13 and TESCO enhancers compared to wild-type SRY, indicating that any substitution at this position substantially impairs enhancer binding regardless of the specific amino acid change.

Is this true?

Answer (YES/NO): NO